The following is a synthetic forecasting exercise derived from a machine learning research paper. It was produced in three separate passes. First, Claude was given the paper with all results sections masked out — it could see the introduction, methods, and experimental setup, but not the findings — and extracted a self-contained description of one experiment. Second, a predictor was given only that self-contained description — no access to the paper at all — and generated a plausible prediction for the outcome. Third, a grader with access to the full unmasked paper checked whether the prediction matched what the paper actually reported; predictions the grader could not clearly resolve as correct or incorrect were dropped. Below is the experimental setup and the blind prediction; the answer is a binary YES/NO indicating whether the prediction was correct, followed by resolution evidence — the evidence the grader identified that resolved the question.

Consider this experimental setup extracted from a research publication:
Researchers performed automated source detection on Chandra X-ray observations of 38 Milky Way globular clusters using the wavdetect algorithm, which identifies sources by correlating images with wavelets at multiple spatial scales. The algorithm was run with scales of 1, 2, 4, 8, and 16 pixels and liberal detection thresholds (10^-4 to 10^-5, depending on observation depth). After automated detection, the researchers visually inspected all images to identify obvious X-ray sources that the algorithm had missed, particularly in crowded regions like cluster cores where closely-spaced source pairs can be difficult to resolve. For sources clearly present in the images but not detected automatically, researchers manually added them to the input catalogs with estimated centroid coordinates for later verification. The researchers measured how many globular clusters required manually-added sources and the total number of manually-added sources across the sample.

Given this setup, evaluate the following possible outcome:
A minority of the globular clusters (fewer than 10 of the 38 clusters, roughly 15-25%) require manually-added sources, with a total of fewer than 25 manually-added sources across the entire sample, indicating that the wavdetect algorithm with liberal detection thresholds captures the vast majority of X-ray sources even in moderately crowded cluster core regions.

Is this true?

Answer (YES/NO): NO